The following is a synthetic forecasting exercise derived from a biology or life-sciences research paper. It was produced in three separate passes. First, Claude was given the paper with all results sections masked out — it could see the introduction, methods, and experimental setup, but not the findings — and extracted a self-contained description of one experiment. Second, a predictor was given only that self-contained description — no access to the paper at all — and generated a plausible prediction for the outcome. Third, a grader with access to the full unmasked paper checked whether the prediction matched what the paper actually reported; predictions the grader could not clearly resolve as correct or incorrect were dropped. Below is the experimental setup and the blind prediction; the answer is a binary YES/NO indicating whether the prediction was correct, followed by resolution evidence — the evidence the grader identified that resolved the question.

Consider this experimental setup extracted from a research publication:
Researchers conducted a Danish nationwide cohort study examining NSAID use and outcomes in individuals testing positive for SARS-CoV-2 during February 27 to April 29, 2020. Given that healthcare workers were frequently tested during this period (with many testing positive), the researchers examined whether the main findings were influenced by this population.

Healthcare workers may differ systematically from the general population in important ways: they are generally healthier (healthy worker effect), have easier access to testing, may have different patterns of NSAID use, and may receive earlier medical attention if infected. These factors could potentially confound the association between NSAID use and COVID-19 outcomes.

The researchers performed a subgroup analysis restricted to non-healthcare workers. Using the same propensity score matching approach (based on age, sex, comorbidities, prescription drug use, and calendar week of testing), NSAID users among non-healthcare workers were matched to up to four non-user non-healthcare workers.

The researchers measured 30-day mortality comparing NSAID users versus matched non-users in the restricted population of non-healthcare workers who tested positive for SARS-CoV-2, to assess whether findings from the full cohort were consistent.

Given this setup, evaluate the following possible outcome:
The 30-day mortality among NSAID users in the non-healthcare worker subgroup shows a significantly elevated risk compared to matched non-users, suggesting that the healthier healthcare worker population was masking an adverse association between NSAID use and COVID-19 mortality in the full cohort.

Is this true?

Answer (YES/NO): NO